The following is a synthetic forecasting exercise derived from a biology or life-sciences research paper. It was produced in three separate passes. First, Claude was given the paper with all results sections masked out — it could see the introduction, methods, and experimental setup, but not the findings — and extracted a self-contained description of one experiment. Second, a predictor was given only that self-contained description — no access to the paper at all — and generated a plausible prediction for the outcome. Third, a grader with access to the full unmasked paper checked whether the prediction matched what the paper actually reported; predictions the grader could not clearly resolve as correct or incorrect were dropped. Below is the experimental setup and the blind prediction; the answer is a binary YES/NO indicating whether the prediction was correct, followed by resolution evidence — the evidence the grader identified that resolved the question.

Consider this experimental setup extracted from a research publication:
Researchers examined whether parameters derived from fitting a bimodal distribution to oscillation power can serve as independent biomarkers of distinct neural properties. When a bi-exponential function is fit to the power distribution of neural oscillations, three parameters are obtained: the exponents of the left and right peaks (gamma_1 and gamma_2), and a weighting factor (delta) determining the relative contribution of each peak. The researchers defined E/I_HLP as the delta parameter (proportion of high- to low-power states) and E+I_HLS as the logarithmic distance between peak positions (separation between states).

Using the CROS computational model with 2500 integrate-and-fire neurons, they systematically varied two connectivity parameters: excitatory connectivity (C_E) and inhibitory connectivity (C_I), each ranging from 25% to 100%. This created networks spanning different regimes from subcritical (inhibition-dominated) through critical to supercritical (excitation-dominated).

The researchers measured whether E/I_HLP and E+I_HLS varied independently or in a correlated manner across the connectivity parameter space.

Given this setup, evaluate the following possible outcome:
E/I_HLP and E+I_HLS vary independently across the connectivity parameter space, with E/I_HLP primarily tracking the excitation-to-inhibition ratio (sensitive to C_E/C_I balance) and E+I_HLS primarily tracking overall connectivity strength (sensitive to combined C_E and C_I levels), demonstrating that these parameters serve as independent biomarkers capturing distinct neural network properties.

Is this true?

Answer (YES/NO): YES